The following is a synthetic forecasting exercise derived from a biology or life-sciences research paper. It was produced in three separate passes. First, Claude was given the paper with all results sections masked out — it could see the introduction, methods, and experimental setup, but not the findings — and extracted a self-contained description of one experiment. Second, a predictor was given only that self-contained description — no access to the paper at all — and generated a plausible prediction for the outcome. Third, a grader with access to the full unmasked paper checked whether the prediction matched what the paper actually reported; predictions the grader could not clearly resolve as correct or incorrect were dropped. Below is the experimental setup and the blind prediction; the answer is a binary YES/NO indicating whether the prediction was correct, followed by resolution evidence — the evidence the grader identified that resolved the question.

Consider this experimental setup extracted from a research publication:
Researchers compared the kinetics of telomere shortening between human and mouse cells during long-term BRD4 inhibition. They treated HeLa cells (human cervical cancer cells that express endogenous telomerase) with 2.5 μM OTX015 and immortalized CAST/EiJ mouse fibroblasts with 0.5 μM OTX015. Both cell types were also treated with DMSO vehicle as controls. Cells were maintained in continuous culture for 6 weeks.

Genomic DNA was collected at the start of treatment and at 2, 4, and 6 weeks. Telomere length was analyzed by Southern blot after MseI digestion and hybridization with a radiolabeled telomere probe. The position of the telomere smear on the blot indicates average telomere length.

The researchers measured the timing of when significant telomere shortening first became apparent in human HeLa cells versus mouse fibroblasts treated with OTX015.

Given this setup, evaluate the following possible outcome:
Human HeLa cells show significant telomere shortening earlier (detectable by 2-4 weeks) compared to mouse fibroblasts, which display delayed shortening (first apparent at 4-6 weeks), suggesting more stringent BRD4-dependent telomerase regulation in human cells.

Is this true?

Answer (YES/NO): NO